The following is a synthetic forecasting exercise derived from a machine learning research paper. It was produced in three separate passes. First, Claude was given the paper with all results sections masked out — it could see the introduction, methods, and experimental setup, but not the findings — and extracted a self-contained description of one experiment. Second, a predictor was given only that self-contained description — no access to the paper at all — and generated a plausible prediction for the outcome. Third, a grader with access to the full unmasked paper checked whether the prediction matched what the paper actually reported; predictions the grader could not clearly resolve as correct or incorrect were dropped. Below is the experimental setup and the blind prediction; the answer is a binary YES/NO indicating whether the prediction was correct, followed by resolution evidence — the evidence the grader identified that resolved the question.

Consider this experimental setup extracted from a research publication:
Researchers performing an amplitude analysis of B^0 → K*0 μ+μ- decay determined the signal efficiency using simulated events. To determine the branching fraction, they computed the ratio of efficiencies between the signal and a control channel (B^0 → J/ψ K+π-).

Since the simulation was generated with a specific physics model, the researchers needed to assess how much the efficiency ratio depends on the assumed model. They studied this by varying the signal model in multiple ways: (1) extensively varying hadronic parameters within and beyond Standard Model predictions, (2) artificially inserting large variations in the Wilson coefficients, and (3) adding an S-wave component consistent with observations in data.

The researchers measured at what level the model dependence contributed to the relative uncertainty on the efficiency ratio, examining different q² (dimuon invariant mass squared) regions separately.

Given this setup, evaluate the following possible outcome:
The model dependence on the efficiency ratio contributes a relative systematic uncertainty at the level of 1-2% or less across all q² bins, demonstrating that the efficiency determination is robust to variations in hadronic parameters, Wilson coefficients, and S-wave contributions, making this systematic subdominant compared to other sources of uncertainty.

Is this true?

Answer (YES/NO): YES